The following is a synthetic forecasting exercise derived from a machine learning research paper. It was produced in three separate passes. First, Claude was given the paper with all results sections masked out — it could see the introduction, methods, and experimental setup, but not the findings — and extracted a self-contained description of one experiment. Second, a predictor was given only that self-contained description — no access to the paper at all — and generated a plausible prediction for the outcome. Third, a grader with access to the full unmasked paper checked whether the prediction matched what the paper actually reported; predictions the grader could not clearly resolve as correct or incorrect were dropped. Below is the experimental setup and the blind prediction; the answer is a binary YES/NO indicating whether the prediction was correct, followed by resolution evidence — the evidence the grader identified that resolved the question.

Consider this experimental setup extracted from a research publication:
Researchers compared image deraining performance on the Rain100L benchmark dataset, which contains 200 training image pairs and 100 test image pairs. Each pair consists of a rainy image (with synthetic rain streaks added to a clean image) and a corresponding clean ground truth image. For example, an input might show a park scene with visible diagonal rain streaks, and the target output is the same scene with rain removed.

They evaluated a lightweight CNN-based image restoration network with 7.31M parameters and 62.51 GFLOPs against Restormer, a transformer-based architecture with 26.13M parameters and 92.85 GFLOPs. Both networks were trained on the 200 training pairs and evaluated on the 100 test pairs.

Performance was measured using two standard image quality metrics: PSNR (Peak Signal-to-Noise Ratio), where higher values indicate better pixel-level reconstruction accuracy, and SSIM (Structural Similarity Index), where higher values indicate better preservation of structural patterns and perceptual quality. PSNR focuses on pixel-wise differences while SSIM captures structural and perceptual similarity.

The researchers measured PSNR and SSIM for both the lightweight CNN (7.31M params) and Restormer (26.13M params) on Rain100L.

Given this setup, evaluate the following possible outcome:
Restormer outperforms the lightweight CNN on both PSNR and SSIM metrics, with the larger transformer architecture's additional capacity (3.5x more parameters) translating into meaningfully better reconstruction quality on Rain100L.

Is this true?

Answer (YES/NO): NO